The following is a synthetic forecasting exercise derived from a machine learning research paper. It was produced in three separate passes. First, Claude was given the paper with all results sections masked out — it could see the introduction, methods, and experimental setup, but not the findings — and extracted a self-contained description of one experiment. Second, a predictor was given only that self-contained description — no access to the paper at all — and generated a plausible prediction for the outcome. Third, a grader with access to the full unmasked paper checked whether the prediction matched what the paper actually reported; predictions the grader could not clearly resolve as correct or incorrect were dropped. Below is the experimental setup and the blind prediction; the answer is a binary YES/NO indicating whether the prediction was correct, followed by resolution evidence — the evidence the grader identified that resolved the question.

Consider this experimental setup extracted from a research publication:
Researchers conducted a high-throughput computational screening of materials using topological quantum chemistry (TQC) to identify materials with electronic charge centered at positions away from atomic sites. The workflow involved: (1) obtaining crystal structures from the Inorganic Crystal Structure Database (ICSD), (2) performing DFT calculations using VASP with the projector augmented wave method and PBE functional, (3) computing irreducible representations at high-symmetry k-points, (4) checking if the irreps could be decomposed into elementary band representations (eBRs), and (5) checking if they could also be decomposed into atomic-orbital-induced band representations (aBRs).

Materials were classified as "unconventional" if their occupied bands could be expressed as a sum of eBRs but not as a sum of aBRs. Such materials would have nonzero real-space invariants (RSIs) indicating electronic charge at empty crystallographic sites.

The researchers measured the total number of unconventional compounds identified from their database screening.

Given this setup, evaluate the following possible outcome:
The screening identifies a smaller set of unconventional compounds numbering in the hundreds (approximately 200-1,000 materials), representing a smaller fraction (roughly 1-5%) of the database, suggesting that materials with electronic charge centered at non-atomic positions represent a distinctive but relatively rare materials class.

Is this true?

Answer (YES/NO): YES